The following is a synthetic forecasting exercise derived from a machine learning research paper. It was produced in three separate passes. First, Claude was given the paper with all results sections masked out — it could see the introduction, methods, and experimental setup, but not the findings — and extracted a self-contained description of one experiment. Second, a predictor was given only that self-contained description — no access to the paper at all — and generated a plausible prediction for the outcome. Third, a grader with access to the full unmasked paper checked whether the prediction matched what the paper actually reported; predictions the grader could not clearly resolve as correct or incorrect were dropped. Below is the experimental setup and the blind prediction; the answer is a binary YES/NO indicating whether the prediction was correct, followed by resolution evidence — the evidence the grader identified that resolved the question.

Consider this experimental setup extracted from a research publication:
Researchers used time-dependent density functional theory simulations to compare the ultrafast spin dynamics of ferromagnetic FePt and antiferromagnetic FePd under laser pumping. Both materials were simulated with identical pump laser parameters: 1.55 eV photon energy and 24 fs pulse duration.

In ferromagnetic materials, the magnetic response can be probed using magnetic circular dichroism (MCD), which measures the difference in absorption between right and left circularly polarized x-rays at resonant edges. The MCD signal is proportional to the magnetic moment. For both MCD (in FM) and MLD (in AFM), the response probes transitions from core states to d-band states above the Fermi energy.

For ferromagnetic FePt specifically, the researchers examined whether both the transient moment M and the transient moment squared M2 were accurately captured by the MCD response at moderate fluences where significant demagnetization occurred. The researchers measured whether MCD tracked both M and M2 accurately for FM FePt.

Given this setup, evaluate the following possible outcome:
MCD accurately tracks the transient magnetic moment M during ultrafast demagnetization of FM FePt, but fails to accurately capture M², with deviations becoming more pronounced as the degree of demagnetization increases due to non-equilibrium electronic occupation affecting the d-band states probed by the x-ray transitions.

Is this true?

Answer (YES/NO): NO